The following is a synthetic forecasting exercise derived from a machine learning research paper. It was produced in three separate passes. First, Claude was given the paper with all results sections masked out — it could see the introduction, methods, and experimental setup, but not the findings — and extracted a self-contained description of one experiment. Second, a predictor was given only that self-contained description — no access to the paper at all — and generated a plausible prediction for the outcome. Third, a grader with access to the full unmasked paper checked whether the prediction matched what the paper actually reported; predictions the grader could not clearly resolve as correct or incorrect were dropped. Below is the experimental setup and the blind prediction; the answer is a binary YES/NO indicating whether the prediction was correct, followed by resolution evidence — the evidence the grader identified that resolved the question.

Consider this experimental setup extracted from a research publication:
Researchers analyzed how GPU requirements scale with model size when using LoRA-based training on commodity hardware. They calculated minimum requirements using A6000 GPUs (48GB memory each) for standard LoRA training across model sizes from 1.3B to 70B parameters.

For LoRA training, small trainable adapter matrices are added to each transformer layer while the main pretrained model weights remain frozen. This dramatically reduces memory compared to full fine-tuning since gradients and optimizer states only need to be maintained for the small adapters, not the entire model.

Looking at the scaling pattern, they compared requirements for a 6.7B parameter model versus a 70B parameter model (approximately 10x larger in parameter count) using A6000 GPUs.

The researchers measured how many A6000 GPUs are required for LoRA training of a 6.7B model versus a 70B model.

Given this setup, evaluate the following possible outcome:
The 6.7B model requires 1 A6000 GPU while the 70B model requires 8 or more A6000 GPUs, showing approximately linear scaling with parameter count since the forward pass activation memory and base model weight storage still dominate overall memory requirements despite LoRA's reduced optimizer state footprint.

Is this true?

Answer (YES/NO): NO